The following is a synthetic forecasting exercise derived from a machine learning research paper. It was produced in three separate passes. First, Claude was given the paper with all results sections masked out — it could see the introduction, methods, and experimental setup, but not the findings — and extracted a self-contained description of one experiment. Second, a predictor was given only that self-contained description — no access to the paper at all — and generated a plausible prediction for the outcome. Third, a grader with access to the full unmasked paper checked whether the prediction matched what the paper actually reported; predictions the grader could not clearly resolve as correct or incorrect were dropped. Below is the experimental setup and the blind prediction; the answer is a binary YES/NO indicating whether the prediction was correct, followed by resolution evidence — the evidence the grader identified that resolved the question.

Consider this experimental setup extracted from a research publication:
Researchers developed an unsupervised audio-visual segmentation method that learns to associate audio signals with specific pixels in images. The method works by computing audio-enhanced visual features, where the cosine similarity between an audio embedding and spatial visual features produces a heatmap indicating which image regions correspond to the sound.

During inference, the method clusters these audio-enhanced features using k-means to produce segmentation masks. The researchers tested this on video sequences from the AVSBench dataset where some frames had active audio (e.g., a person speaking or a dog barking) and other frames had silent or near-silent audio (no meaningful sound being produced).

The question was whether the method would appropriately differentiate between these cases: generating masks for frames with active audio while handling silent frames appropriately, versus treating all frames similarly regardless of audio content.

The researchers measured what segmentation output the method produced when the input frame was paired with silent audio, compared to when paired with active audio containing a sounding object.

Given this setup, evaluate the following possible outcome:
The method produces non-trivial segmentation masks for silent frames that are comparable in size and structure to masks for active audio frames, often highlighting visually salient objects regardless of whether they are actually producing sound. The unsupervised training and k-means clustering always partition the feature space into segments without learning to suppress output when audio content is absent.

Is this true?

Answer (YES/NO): NO